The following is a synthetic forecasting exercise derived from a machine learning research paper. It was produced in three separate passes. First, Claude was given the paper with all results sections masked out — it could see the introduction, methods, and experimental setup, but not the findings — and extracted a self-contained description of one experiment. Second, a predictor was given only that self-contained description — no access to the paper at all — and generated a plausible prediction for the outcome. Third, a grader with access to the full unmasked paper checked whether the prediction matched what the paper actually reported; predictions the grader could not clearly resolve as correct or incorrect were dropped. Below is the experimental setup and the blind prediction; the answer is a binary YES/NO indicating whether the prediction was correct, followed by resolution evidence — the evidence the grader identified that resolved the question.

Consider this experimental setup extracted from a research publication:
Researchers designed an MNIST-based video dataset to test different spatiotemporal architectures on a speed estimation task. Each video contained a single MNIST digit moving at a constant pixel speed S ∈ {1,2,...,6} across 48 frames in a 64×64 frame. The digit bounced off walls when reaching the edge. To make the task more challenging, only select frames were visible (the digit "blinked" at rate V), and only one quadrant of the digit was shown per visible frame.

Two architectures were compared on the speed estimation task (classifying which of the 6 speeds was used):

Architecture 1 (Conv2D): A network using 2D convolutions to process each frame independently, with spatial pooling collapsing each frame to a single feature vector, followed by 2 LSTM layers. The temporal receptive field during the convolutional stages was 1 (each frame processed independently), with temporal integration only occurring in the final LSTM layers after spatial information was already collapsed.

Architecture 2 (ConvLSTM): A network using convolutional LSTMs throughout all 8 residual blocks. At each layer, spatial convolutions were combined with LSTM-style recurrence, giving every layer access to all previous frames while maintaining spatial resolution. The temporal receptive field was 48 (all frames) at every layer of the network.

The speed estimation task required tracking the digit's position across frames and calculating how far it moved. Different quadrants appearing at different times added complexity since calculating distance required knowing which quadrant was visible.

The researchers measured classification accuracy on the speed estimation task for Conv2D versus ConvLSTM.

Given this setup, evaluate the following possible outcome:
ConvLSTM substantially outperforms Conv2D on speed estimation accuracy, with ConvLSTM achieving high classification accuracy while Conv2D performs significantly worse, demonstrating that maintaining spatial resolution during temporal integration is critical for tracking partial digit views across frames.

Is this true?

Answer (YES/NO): NO